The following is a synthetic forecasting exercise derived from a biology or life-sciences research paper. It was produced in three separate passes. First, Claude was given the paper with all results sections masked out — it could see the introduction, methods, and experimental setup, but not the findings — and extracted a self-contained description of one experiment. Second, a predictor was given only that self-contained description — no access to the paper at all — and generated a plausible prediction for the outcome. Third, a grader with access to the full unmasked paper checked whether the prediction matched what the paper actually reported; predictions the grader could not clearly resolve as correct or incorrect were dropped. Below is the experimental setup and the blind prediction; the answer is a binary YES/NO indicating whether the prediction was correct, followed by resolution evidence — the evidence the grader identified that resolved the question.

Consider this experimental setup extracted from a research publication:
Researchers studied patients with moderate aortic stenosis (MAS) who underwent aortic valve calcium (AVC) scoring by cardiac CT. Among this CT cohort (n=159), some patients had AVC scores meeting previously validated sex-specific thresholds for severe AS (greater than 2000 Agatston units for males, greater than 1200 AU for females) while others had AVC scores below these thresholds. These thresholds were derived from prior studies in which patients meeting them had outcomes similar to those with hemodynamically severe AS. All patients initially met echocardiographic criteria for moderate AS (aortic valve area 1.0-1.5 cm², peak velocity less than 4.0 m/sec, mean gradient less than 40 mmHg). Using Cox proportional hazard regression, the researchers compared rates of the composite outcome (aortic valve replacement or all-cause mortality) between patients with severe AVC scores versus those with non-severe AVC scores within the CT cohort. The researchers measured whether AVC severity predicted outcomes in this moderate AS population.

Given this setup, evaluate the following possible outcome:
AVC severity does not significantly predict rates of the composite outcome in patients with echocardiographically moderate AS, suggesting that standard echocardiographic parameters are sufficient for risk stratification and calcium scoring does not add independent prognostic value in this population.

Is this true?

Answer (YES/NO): NO